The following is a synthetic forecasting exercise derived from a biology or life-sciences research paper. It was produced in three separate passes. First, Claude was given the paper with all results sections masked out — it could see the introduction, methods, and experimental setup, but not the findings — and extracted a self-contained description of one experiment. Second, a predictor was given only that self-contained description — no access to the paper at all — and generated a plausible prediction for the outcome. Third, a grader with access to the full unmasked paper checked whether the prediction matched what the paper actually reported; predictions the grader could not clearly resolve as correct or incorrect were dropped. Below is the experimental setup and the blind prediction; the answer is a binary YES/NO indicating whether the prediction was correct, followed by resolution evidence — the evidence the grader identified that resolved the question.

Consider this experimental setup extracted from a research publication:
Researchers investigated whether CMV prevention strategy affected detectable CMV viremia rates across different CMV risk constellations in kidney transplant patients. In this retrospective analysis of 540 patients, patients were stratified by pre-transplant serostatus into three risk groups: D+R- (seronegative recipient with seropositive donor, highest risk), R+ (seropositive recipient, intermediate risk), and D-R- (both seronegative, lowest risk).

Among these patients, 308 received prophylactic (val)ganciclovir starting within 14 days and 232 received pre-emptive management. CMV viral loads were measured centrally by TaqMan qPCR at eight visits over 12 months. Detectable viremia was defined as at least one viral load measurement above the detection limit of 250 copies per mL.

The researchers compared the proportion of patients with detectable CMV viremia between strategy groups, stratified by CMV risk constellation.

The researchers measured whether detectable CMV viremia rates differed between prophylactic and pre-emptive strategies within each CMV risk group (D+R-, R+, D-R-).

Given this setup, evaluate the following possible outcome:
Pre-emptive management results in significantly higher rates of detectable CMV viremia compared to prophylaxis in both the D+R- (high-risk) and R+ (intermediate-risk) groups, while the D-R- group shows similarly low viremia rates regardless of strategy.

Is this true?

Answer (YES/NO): NO